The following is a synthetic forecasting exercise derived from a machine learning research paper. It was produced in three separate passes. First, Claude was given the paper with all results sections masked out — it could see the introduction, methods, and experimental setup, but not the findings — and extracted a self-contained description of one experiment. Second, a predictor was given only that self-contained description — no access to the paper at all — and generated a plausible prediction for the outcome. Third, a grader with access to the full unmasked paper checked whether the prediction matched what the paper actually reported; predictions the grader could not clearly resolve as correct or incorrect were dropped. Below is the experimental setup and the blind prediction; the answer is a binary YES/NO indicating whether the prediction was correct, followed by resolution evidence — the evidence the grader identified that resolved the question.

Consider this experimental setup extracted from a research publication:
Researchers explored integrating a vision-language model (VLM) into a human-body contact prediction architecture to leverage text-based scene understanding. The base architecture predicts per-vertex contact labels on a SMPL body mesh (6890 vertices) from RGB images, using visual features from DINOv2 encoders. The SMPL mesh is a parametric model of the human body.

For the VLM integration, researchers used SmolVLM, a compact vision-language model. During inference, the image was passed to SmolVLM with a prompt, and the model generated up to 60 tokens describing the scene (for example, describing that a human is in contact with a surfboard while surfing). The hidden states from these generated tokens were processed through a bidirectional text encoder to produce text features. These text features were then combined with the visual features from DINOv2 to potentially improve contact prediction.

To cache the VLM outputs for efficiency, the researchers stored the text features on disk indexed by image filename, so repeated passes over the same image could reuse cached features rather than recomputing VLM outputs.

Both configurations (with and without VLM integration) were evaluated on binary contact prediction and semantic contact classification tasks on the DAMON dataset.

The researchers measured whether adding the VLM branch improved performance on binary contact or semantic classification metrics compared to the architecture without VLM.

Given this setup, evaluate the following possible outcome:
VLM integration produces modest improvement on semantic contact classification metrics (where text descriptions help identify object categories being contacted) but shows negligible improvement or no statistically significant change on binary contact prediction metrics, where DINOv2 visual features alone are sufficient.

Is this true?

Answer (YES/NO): NO